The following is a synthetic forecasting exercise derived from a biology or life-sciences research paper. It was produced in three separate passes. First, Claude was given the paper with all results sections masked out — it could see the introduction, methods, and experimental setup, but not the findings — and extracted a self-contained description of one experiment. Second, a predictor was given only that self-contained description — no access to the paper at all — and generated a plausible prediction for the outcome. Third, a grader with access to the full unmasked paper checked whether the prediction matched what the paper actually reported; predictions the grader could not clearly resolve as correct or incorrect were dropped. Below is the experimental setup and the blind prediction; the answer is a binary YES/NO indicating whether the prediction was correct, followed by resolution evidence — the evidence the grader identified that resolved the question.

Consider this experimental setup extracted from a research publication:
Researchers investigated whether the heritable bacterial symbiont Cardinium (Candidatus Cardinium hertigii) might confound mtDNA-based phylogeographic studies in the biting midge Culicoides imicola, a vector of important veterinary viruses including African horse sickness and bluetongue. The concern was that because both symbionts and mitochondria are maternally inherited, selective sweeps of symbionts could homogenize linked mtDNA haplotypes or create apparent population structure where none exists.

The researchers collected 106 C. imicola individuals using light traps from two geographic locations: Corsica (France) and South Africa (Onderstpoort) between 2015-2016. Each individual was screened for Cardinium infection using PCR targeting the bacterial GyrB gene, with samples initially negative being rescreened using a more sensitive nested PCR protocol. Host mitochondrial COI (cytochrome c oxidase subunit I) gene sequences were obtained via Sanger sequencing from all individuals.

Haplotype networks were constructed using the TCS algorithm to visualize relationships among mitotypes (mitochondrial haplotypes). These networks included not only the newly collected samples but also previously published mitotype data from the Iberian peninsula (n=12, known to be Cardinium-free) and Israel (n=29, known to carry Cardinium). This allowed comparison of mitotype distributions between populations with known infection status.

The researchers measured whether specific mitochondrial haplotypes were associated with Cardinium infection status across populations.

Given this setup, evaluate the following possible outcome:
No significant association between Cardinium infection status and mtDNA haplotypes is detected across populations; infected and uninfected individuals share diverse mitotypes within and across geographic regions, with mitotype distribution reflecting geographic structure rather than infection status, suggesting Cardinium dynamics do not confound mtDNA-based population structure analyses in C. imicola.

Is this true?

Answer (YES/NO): NO